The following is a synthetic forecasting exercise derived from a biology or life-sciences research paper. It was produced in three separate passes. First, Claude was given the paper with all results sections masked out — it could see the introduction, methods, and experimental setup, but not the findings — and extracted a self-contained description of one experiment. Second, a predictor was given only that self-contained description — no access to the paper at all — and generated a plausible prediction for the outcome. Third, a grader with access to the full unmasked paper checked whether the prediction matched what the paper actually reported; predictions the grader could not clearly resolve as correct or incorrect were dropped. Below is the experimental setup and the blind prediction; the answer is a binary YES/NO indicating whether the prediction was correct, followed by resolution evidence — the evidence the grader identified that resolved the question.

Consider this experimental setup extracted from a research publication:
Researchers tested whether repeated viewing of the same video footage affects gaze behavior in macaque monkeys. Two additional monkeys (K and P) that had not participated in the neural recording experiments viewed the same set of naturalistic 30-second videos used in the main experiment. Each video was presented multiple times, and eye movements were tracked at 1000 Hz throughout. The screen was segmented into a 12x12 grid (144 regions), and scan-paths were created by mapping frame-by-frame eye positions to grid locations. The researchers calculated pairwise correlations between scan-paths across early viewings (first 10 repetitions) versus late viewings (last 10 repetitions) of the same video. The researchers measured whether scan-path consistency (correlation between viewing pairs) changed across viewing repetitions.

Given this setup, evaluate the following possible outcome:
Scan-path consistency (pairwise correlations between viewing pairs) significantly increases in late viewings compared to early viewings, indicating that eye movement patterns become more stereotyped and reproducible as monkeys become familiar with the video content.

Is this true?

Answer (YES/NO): NO